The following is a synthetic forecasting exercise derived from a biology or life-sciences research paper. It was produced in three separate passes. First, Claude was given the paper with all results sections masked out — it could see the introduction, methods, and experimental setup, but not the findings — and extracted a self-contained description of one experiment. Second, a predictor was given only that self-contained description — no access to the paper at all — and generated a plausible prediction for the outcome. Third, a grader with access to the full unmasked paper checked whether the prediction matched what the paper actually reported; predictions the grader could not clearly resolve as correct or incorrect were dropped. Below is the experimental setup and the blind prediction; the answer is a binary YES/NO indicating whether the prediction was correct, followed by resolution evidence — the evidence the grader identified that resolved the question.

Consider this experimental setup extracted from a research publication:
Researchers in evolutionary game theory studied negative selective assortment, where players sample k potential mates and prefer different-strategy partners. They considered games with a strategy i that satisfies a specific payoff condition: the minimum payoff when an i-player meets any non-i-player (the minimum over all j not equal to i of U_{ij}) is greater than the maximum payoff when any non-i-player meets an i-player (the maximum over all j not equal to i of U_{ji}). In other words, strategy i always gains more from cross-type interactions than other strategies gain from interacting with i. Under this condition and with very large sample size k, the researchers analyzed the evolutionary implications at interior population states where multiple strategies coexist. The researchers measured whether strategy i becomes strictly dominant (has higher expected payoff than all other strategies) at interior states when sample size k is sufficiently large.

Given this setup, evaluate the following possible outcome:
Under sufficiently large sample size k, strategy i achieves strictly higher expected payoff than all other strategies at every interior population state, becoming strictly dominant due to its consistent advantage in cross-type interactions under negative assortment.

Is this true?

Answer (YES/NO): NO